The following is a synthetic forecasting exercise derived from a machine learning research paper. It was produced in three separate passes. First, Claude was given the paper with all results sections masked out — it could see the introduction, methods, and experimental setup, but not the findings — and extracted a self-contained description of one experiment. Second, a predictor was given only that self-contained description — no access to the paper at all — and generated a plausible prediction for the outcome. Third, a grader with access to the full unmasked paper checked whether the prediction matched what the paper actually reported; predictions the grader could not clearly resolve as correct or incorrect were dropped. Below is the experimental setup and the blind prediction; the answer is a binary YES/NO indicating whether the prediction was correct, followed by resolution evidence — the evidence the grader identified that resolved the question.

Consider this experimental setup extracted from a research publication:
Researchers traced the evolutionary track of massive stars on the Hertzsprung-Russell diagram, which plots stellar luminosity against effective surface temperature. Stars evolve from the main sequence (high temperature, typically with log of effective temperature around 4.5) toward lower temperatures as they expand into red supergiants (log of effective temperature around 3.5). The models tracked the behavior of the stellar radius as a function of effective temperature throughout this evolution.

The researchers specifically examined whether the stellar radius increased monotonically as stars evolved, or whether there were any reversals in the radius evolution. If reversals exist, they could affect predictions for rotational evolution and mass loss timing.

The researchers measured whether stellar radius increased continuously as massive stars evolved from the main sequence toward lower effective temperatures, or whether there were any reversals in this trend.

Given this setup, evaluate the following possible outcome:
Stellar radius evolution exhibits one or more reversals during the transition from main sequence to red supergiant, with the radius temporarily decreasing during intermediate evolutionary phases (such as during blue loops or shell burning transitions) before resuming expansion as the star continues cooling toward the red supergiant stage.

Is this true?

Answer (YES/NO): YES